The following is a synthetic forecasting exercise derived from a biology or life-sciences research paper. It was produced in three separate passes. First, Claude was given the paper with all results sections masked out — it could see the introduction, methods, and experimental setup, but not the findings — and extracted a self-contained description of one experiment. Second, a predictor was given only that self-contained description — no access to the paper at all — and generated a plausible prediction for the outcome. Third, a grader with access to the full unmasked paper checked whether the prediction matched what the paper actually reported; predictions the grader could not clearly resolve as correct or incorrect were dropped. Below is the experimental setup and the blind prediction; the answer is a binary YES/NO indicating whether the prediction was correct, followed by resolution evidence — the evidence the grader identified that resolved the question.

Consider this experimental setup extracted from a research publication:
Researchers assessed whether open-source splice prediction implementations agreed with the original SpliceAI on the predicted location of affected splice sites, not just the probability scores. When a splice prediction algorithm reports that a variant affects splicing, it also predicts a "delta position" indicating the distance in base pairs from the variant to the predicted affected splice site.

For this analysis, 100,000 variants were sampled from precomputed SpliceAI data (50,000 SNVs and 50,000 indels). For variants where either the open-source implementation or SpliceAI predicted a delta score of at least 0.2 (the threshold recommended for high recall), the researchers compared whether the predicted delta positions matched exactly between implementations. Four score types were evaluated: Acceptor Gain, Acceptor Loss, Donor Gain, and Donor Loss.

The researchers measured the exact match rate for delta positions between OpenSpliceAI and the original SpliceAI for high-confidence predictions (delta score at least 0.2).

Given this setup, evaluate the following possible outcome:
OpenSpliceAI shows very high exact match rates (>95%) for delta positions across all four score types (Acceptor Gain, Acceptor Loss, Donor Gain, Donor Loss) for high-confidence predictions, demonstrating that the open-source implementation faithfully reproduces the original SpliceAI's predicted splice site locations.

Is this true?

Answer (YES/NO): NO